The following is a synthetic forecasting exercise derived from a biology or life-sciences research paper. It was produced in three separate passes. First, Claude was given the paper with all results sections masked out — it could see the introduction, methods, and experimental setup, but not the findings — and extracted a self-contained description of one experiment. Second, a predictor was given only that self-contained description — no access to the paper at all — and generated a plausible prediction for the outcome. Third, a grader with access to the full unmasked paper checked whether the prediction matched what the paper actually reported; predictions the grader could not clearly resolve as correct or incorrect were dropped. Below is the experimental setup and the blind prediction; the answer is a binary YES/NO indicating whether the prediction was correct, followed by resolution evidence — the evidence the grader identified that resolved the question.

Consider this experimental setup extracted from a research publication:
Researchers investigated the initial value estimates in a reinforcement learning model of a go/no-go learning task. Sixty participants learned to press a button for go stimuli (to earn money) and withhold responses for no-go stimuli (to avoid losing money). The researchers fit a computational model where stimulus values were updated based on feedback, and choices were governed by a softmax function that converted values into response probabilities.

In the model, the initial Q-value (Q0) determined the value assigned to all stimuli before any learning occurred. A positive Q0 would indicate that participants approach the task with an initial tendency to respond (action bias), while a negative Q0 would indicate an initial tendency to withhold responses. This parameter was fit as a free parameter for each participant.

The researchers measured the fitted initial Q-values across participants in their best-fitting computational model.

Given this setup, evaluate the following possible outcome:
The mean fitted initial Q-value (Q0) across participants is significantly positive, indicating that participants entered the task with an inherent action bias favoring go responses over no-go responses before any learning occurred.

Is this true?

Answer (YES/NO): YES